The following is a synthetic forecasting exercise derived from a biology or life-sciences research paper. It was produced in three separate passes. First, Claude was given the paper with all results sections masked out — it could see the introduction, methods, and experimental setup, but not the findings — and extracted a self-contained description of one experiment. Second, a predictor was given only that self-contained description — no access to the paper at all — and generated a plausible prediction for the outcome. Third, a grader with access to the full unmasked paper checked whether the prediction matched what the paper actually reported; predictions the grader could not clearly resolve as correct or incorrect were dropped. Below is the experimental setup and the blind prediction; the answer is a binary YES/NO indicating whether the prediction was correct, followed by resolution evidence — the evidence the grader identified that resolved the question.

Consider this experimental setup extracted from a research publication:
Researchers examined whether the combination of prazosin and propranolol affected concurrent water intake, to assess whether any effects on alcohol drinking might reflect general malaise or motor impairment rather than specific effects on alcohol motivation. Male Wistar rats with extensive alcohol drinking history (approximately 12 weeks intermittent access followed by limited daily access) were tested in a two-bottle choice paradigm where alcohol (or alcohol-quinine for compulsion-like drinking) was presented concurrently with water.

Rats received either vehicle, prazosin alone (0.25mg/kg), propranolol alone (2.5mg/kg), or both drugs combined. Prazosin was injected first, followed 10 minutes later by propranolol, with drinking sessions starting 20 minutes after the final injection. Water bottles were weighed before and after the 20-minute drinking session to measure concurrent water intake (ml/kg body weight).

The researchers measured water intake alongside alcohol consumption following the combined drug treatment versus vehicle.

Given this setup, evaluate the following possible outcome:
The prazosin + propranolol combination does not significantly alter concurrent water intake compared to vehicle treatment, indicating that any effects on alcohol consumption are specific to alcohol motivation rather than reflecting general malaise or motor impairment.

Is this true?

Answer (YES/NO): YES